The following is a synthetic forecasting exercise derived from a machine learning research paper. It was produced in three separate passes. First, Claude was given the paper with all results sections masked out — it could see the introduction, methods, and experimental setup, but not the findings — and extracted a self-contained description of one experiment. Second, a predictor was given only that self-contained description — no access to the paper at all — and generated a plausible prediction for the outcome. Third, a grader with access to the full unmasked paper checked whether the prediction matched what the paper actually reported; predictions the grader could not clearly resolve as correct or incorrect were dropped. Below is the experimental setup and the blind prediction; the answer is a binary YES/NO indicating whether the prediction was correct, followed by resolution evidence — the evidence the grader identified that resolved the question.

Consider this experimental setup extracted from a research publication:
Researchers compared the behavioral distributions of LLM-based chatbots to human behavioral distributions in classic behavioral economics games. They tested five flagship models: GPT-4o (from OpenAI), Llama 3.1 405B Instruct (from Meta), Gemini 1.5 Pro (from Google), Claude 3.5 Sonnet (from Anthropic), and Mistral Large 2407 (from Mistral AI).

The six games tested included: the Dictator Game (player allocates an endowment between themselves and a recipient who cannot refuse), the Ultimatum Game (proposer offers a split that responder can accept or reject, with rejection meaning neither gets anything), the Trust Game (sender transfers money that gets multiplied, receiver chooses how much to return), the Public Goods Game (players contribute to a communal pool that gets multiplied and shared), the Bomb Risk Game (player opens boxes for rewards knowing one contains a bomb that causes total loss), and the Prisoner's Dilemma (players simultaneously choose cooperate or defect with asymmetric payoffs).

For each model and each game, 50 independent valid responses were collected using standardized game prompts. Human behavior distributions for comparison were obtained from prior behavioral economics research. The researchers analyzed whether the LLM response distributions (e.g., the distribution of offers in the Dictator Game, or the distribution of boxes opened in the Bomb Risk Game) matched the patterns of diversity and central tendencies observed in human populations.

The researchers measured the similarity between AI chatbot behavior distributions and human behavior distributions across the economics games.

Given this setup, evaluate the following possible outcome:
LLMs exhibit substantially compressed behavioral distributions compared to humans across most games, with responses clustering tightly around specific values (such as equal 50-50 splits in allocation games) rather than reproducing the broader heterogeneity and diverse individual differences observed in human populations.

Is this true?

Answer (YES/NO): YES